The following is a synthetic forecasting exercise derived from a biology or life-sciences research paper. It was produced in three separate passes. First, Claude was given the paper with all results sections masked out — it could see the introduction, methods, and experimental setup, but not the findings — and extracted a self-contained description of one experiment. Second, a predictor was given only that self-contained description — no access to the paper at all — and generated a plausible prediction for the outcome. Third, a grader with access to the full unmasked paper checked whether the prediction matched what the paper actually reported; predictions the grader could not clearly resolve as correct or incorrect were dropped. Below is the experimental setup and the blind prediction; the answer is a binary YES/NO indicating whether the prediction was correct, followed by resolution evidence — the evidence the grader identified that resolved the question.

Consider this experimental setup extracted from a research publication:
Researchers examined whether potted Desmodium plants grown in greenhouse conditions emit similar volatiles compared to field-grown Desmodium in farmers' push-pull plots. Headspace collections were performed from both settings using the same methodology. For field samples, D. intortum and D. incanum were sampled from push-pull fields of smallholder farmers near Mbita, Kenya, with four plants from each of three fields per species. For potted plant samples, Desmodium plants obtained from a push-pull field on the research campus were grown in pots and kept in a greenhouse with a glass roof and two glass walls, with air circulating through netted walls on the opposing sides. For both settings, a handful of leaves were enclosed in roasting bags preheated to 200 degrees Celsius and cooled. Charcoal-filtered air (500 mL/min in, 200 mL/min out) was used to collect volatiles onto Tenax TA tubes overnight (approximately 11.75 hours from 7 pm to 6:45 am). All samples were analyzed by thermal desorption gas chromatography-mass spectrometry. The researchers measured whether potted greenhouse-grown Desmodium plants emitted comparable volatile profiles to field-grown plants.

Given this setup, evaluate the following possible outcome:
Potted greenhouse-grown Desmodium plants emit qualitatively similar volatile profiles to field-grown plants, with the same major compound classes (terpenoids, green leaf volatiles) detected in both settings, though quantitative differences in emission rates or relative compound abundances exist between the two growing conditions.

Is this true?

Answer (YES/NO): NO